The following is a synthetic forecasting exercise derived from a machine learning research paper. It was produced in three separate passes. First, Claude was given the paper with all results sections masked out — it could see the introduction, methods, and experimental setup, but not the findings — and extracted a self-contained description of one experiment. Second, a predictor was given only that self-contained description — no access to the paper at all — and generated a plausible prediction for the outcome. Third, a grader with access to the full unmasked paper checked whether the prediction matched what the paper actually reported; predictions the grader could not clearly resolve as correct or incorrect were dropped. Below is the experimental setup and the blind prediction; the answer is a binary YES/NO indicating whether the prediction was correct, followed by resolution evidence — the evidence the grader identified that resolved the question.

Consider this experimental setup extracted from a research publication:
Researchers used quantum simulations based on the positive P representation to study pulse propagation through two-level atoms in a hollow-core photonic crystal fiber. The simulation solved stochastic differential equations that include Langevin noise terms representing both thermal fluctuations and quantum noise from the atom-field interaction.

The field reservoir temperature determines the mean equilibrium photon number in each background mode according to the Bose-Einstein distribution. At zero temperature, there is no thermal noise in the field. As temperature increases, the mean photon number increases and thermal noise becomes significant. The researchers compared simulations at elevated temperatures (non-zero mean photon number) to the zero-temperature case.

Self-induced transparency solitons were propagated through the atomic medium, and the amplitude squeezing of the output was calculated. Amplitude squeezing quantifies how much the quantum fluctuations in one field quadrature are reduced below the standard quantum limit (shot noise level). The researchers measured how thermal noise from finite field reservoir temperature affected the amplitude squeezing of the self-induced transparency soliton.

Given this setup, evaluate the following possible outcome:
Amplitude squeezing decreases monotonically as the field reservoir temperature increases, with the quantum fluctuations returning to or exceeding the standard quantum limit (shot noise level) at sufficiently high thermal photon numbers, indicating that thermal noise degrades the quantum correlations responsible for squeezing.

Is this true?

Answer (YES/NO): YES